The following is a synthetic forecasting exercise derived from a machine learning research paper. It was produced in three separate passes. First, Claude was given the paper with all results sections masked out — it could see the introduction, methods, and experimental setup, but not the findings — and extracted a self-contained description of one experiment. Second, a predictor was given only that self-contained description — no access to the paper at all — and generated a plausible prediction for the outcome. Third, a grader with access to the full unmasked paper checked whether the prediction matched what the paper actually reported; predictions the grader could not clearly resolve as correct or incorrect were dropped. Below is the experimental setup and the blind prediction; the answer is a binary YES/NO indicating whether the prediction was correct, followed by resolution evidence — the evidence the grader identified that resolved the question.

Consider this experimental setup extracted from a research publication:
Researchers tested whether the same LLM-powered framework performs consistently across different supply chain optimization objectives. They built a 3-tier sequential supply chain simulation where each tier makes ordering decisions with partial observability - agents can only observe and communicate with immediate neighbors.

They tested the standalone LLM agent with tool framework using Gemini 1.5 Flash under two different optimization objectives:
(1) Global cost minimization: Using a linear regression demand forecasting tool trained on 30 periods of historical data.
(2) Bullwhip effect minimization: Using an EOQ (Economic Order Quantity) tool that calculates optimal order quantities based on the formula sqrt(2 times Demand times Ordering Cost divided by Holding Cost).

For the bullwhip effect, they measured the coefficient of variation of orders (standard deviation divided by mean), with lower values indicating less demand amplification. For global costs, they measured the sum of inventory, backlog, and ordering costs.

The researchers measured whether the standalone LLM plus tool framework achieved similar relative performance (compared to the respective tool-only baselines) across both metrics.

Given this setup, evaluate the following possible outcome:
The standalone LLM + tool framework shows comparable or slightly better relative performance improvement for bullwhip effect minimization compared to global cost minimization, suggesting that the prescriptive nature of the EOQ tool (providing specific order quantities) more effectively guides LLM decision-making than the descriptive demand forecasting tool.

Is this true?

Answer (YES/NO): NO